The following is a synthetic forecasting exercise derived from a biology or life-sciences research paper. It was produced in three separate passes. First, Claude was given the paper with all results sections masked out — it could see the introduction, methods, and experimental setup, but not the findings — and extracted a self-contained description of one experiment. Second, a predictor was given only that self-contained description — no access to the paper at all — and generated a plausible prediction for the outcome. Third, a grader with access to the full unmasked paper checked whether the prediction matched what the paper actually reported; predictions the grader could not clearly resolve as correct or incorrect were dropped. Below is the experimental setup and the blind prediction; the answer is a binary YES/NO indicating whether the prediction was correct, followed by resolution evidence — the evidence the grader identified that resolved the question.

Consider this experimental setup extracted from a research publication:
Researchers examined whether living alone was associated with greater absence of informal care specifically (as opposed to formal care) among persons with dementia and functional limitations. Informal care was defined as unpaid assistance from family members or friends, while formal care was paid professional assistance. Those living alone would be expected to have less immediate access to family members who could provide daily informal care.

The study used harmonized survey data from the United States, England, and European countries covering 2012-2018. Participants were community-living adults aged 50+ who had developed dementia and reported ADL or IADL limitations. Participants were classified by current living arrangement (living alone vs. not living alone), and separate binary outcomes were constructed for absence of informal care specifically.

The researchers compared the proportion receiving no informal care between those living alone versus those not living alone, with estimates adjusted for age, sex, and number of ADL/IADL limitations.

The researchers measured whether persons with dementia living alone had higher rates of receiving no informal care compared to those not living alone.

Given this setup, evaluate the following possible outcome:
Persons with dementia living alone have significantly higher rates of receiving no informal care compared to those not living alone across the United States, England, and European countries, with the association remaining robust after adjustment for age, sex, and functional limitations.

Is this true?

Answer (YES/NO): YES